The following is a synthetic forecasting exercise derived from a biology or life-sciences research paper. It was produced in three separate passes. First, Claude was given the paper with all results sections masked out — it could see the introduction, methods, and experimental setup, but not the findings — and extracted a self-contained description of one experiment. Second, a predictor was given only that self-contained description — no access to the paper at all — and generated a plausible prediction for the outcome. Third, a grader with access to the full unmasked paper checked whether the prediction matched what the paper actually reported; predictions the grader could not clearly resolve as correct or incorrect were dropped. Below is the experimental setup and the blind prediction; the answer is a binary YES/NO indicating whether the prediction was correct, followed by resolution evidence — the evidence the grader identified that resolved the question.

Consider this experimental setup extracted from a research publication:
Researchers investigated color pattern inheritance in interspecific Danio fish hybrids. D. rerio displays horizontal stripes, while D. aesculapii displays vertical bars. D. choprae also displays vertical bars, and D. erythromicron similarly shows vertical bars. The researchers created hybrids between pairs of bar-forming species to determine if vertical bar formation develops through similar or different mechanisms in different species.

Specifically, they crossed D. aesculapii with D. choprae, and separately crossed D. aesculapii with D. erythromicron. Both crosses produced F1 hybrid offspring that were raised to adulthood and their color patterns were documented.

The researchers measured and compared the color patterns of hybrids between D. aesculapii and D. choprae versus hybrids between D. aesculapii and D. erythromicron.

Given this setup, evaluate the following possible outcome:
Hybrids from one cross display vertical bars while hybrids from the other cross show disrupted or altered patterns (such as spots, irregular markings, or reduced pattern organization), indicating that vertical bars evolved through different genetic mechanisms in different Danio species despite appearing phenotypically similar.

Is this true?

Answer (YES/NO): YES